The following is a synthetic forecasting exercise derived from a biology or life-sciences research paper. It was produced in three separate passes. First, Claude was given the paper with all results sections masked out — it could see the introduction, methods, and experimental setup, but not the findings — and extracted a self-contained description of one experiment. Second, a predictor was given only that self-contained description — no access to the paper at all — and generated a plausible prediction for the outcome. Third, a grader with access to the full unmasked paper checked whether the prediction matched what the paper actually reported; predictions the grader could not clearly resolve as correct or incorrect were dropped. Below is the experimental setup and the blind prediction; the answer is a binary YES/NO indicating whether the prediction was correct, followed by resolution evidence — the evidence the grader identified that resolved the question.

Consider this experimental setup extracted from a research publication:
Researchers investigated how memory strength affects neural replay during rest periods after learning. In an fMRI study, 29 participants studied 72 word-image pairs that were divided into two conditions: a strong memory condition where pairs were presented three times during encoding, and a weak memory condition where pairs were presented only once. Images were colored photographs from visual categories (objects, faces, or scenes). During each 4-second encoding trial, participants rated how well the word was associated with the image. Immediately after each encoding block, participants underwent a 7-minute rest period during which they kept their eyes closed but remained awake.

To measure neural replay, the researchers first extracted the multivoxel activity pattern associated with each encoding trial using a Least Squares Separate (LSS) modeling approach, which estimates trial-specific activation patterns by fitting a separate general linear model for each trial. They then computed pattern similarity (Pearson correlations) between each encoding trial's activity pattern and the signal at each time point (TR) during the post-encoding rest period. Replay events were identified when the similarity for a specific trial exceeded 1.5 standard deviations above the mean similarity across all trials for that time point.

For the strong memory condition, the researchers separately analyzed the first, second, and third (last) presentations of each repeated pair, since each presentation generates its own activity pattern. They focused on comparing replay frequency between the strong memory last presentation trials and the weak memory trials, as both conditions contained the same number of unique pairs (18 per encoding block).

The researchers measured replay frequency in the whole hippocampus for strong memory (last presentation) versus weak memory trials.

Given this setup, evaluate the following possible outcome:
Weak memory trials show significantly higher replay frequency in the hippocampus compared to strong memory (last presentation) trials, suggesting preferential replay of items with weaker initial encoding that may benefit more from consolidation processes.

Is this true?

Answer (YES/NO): NO